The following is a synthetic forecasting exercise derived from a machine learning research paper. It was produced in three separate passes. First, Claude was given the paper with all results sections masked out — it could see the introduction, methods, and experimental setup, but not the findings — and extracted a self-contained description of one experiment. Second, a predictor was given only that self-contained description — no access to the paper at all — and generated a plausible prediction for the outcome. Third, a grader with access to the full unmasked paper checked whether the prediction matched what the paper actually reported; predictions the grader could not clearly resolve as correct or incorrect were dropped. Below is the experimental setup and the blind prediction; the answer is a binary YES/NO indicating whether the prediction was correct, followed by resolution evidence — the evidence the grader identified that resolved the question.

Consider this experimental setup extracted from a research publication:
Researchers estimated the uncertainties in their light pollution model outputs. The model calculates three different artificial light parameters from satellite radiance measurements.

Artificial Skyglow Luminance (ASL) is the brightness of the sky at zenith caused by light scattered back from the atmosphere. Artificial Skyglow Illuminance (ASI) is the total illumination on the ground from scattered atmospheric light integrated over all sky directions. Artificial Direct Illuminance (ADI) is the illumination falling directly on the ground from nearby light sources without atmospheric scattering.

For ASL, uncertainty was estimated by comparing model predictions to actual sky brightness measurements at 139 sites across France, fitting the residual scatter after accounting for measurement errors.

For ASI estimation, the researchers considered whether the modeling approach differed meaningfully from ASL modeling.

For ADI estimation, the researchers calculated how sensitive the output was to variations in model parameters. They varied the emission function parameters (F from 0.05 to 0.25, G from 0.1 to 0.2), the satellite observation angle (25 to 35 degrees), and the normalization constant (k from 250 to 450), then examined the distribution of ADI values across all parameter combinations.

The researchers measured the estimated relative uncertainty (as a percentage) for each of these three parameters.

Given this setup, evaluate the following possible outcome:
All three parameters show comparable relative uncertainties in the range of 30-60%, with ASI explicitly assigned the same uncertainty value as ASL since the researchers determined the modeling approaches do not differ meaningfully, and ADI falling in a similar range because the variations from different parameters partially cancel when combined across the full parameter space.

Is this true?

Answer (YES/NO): NO